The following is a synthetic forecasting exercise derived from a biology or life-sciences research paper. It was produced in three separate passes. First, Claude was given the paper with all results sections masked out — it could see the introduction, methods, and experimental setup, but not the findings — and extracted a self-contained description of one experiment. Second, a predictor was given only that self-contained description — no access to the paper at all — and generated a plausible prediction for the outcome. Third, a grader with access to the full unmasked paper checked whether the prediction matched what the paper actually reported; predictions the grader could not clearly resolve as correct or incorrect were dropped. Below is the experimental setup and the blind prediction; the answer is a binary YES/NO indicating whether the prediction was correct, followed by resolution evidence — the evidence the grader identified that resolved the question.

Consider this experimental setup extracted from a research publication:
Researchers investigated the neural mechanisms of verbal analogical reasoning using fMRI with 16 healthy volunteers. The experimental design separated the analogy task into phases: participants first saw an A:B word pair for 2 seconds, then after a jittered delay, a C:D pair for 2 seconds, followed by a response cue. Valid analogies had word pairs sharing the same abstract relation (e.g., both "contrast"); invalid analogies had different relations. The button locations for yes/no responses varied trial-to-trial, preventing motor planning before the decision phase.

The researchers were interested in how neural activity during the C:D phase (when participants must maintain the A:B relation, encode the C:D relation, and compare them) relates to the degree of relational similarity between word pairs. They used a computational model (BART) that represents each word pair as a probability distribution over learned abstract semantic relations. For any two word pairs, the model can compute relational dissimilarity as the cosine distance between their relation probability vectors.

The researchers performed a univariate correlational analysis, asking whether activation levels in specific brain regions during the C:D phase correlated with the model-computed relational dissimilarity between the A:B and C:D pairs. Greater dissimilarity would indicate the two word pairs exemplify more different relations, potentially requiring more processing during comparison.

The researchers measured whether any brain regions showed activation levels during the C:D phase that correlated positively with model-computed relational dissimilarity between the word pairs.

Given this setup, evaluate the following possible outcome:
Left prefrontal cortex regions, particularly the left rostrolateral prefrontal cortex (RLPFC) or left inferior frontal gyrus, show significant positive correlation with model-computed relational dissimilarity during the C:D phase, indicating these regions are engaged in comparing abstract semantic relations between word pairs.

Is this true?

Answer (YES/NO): YES